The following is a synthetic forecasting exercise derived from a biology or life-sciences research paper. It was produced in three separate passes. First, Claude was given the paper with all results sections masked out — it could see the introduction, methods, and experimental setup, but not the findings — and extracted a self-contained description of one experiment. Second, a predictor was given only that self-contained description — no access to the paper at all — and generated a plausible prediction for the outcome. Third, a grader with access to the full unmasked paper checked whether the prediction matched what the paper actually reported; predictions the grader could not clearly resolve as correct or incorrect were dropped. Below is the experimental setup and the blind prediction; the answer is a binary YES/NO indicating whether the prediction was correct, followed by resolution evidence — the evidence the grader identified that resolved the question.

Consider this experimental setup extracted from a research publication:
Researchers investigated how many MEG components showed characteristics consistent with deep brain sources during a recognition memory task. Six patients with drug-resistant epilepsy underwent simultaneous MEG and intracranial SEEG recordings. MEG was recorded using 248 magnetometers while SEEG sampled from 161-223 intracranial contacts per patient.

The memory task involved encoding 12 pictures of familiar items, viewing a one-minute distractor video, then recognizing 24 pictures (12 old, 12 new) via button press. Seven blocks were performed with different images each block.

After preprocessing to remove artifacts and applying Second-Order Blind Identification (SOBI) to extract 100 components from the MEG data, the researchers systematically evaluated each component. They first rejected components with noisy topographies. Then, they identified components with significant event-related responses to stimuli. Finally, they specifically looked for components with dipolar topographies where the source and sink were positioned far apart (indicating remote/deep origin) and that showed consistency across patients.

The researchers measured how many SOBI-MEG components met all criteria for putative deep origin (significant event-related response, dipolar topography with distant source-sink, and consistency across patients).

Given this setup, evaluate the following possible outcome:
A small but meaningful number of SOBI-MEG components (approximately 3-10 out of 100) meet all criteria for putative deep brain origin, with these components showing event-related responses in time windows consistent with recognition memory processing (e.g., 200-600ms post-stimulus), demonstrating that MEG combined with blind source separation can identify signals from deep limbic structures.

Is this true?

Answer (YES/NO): NO